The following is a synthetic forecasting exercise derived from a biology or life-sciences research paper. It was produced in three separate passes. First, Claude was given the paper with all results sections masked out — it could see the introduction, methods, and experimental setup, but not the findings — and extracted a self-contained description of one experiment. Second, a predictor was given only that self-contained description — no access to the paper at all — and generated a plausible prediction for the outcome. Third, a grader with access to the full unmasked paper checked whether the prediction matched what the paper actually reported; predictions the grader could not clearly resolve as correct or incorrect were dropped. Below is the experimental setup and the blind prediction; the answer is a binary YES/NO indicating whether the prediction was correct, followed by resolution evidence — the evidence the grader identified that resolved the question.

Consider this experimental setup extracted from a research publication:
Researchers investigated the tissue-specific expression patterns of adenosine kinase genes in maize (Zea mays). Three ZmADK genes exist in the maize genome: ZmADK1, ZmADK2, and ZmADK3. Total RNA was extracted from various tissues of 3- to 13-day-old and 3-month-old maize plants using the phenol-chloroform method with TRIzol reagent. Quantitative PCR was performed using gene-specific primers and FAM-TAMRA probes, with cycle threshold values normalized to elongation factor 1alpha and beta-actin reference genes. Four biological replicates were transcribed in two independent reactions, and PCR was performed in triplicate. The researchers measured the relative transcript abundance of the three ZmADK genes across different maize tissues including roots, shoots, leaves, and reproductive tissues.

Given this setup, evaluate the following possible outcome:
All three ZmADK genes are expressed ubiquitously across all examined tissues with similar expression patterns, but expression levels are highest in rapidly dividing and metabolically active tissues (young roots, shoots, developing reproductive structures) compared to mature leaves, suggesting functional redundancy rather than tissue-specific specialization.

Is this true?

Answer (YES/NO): NO